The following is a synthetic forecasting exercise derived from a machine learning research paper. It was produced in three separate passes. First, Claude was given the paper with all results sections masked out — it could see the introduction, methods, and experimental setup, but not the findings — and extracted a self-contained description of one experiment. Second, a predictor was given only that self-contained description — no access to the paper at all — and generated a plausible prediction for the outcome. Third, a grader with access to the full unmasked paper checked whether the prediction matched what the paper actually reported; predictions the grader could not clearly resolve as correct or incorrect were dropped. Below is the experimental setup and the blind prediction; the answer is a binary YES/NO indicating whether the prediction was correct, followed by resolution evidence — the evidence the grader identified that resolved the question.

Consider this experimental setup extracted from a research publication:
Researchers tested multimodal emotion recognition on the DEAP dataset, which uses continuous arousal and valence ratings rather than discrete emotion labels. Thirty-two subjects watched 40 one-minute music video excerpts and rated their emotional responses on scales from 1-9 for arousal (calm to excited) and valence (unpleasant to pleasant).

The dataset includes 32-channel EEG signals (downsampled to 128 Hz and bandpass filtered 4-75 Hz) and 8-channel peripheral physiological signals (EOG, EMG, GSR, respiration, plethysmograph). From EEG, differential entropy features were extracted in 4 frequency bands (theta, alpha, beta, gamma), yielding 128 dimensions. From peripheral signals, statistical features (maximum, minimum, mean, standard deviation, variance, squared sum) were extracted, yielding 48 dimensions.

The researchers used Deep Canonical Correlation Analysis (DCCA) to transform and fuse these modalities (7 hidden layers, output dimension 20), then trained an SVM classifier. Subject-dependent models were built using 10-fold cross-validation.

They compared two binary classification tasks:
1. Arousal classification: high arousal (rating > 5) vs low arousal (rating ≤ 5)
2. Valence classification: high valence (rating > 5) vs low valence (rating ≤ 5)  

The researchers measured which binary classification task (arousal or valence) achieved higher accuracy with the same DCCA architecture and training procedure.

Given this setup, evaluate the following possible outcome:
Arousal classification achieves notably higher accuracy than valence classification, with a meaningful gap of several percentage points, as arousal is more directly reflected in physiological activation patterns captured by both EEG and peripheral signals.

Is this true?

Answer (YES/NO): NO